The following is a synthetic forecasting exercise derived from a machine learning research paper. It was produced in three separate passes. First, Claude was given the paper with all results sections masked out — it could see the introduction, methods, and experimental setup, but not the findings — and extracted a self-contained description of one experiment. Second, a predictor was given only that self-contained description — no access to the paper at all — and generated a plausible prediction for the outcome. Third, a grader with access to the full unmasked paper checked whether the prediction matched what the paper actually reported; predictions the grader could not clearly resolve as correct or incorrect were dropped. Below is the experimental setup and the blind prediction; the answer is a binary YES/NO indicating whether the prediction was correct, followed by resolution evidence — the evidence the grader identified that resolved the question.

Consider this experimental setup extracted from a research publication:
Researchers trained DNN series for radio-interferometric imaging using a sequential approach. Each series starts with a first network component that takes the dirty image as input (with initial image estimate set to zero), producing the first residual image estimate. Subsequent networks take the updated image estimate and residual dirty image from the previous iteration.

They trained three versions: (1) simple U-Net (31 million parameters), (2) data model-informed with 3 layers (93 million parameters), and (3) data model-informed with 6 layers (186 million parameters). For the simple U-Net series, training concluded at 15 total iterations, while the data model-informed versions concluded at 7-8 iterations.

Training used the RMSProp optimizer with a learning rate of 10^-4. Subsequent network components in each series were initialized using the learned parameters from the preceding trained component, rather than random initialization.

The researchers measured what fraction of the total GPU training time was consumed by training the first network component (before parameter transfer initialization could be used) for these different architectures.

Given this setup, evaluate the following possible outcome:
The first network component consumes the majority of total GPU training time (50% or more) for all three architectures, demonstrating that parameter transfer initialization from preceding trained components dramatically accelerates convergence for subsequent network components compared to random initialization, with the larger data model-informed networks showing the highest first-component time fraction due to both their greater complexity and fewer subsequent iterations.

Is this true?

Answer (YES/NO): NO